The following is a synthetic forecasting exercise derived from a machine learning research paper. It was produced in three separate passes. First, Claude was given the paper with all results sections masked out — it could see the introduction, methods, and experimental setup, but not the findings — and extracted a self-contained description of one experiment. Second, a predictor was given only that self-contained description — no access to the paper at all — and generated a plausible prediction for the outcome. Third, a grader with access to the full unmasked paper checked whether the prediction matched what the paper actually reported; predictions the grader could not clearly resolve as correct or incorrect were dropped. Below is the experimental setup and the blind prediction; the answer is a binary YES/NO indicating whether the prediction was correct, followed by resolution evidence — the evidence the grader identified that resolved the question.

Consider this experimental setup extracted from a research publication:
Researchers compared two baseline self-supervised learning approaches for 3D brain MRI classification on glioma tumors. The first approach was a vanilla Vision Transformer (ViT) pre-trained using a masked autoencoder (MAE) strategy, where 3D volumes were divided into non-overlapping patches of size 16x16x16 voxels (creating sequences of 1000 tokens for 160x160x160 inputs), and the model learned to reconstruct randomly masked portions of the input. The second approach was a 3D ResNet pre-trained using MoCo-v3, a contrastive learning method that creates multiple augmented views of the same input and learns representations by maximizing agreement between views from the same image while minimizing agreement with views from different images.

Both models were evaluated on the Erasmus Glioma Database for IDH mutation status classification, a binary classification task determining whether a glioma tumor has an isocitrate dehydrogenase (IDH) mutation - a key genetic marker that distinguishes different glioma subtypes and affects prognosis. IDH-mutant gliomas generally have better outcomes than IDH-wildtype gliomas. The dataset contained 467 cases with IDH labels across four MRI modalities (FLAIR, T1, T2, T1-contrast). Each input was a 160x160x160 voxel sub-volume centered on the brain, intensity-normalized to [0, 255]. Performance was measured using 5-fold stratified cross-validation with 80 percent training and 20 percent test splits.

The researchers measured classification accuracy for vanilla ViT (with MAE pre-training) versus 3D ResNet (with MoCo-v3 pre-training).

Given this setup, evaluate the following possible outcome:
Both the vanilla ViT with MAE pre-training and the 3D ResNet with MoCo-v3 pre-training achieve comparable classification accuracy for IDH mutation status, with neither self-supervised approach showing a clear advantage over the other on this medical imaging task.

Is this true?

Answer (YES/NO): NO